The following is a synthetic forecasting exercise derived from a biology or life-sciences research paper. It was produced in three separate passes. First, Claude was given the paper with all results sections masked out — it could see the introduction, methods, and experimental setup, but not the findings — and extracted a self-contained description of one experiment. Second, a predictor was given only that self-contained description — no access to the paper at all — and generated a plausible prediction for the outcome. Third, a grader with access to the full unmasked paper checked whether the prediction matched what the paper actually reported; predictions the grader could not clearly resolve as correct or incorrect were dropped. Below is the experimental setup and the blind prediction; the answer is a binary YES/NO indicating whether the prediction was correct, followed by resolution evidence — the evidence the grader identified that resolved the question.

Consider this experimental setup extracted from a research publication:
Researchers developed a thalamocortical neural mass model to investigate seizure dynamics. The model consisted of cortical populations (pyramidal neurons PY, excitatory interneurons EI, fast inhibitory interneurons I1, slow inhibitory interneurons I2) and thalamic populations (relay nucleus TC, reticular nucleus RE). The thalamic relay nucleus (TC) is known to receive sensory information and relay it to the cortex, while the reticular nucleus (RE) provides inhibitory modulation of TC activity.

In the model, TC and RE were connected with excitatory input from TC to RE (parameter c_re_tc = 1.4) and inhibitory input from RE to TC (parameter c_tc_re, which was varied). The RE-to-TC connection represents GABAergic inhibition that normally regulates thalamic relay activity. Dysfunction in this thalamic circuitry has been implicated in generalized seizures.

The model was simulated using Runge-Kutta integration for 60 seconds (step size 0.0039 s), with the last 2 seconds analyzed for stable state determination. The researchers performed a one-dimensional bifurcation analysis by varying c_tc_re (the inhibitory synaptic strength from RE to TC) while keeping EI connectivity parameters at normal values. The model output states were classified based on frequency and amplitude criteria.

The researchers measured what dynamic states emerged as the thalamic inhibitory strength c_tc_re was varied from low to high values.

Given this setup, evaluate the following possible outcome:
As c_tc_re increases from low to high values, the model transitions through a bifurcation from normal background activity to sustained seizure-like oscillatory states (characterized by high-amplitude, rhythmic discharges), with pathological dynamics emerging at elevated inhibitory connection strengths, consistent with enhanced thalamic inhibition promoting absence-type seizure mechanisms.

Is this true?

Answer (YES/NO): YES